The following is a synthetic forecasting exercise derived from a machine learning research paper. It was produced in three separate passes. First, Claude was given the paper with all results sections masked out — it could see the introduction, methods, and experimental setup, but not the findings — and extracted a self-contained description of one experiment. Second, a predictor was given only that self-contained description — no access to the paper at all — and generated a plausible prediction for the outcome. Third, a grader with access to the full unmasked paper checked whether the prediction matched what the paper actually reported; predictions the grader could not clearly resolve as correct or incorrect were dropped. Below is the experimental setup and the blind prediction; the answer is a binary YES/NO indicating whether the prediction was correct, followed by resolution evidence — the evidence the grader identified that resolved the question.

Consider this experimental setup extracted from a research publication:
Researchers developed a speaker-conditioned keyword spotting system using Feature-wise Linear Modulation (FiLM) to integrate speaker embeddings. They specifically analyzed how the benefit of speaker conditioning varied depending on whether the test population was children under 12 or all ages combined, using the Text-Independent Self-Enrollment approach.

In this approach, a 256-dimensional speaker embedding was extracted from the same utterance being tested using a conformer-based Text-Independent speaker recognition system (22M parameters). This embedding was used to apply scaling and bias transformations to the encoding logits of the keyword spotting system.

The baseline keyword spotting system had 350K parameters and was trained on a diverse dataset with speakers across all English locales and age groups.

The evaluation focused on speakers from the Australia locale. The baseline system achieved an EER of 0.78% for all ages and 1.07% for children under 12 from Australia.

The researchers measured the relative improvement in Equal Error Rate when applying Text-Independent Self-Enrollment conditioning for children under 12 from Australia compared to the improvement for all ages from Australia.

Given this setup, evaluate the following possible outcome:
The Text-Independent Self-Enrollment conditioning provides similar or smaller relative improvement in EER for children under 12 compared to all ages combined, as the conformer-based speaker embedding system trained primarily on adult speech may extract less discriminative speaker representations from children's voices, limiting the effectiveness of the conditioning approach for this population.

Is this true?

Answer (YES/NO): NO